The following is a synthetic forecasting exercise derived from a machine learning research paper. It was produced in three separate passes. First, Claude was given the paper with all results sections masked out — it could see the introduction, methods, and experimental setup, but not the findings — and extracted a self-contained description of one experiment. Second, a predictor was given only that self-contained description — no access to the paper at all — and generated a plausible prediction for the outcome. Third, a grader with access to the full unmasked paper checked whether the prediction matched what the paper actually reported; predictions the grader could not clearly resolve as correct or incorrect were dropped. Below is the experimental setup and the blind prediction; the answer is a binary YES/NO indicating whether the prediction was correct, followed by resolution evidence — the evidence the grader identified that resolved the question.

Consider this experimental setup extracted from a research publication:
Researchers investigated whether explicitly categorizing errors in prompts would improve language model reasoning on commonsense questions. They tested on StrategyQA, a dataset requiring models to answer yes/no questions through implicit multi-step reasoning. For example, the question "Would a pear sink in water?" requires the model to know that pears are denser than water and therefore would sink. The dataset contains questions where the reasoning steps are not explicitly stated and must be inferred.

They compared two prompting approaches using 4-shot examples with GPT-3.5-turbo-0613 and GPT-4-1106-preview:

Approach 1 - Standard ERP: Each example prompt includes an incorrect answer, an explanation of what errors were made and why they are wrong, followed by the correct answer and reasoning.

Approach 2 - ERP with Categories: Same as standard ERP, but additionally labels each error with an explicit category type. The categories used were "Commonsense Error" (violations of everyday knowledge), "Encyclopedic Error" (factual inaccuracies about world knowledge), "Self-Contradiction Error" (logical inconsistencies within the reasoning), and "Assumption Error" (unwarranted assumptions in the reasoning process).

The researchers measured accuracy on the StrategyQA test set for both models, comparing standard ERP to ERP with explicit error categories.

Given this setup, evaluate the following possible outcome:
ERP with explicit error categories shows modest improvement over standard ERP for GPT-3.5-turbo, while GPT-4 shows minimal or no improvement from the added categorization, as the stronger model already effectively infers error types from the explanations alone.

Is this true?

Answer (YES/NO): NO